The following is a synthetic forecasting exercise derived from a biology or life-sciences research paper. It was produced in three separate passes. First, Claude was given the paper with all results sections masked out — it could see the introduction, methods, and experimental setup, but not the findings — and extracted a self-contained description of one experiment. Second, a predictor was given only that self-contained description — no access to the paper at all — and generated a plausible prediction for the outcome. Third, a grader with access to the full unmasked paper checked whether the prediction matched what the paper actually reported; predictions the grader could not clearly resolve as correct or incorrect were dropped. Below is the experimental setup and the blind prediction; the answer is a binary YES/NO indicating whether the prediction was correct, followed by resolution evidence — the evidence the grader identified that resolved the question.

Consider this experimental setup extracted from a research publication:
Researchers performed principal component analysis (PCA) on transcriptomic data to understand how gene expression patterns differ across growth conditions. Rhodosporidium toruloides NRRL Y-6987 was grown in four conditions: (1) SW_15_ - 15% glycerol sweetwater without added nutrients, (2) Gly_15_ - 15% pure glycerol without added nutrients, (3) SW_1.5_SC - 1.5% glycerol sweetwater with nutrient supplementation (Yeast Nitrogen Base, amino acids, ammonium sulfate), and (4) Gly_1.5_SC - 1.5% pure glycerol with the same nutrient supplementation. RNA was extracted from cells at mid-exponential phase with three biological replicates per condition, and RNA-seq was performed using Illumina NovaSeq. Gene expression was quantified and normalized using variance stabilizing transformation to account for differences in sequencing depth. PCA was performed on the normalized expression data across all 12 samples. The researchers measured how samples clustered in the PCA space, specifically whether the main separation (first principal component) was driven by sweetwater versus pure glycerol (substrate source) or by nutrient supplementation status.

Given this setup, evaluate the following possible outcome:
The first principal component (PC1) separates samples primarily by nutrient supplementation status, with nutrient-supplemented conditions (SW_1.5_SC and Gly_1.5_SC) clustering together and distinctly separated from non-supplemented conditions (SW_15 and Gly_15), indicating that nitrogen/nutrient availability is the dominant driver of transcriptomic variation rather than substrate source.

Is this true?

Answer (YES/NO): YES